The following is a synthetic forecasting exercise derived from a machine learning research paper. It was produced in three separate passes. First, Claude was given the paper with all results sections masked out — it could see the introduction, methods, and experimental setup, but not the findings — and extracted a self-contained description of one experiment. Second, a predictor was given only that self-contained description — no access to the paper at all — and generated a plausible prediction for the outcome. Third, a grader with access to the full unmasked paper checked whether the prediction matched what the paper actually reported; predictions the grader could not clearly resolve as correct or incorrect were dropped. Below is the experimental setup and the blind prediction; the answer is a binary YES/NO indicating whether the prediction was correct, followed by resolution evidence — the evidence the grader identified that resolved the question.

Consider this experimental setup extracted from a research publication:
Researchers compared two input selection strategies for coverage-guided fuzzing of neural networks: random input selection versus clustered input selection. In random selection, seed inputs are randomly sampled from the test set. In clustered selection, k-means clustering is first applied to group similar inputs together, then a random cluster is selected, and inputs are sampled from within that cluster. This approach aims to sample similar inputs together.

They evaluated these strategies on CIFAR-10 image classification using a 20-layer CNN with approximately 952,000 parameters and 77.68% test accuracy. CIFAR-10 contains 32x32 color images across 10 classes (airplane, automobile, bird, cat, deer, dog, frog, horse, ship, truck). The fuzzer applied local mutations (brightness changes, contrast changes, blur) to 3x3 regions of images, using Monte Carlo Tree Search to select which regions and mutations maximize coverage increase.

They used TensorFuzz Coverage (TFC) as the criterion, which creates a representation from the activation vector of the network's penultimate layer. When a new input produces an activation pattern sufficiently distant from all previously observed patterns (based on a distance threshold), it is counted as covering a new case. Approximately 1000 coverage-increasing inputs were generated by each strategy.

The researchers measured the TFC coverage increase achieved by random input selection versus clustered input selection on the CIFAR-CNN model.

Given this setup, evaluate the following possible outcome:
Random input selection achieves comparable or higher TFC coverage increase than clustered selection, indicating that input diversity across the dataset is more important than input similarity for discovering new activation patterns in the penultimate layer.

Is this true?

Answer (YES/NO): NO